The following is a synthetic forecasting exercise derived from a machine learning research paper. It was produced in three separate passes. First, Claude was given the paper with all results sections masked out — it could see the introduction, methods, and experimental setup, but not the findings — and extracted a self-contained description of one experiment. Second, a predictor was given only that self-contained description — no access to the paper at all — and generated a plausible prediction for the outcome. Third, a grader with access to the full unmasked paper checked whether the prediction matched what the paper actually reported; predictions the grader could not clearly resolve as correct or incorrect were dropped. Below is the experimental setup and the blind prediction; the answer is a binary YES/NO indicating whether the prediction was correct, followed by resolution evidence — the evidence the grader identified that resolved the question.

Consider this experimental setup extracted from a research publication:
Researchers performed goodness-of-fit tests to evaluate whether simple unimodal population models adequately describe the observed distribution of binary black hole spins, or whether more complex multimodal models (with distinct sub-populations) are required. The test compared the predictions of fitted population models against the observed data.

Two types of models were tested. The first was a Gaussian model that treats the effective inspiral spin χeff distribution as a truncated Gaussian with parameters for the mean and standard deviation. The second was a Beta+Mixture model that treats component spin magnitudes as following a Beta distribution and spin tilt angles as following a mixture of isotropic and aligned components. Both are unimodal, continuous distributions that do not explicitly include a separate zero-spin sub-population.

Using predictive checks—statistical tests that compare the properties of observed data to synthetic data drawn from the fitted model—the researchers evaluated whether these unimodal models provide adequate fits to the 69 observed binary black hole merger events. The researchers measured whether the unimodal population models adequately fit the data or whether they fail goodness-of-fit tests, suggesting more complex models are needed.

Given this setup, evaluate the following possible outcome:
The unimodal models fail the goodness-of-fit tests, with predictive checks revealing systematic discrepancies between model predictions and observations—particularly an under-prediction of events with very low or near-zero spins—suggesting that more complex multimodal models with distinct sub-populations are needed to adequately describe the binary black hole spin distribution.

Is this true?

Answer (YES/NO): NO